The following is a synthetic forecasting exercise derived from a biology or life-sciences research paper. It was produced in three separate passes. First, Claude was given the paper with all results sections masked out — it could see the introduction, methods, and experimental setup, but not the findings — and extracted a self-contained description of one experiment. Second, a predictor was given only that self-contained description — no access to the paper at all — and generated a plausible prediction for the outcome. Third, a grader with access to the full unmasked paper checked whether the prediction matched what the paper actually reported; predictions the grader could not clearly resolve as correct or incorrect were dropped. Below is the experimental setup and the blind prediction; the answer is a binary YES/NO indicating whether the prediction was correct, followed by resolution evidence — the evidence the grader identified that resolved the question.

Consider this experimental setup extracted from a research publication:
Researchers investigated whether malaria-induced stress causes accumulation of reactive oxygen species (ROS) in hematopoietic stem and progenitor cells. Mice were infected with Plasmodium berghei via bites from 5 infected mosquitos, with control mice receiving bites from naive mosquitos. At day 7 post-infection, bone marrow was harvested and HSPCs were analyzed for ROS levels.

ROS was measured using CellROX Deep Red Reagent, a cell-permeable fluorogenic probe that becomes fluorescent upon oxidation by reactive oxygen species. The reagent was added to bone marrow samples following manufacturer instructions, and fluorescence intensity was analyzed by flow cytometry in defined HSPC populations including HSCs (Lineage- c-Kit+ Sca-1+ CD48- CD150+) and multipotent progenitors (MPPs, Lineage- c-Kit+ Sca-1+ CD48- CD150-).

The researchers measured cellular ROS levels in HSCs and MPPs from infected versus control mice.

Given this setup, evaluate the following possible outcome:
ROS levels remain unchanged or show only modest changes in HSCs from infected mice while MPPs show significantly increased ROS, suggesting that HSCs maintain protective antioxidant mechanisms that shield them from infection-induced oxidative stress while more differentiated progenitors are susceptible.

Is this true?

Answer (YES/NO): NO